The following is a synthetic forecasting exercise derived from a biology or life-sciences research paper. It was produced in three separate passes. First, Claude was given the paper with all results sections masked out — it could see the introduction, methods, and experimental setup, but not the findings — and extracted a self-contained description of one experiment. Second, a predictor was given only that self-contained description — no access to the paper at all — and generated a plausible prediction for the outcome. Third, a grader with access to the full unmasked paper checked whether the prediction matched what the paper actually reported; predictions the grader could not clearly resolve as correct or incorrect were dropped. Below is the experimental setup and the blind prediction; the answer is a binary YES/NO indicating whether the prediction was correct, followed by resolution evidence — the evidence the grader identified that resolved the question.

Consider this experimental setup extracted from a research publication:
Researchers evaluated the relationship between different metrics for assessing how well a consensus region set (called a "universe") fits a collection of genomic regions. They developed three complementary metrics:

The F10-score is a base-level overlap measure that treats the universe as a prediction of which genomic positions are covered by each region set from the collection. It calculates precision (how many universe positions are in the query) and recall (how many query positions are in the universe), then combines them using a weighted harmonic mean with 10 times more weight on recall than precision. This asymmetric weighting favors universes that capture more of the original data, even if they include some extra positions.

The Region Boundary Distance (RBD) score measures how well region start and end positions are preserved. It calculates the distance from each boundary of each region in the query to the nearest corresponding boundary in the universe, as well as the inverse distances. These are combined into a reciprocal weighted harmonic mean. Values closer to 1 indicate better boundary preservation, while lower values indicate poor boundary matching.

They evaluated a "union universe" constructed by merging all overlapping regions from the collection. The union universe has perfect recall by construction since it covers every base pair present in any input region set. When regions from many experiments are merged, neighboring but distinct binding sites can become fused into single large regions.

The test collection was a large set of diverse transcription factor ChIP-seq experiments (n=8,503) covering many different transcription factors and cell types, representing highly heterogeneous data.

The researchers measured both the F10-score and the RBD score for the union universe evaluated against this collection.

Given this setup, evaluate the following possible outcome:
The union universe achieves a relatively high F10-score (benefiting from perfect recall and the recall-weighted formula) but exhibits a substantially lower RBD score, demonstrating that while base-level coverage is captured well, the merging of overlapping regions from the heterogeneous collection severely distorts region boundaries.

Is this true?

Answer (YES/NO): YES